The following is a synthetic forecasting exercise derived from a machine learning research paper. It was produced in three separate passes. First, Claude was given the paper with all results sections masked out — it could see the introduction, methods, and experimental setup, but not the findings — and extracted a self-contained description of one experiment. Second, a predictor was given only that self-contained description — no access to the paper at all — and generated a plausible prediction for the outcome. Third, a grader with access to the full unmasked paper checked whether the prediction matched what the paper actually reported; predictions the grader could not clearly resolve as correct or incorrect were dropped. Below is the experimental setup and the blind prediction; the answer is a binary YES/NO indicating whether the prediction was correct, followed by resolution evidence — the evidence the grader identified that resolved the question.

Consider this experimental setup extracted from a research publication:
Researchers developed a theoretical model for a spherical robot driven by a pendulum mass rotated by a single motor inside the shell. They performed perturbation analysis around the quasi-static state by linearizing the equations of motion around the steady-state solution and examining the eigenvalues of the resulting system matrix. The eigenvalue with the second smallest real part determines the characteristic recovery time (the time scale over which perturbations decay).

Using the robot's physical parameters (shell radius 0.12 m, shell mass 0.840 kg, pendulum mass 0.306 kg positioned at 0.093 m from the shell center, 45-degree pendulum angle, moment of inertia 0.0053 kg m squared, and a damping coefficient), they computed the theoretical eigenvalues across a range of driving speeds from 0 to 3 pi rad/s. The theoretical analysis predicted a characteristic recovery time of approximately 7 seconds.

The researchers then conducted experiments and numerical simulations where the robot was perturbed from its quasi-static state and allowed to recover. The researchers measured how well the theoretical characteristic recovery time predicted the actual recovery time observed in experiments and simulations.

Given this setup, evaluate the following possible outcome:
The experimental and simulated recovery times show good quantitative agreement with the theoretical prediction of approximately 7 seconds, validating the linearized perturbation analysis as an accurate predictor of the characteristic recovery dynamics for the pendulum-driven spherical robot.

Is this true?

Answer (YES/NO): YES